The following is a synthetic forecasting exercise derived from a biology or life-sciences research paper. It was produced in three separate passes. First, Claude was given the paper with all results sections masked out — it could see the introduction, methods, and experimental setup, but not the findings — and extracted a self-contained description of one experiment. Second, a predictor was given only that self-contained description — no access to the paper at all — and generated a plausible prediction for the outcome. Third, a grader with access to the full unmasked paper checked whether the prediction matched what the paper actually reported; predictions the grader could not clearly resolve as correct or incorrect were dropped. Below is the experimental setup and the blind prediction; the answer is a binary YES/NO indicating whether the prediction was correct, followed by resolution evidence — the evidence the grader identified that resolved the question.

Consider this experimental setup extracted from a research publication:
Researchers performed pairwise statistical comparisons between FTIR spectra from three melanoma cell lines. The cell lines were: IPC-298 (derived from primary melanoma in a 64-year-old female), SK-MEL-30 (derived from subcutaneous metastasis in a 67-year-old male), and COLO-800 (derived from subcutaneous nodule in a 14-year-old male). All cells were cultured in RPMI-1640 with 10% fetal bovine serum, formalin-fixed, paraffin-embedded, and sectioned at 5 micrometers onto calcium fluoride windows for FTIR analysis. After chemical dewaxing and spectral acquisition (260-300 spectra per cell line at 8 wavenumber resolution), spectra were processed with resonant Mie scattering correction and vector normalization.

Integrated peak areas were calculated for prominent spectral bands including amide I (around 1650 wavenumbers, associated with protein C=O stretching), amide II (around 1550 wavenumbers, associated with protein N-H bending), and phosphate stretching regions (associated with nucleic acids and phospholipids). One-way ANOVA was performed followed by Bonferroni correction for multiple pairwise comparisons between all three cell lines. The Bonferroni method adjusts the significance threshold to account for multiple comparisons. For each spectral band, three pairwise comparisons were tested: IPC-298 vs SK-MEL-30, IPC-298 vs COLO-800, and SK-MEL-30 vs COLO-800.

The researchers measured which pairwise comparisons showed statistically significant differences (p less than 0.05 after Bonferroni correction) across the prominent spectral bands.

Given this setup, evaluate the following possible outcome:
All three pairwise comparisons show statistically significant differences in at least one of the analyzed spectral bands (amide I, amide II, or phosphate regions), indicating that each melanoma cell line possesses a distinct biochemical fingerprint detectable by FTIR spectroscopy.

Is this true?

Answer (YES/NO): YES